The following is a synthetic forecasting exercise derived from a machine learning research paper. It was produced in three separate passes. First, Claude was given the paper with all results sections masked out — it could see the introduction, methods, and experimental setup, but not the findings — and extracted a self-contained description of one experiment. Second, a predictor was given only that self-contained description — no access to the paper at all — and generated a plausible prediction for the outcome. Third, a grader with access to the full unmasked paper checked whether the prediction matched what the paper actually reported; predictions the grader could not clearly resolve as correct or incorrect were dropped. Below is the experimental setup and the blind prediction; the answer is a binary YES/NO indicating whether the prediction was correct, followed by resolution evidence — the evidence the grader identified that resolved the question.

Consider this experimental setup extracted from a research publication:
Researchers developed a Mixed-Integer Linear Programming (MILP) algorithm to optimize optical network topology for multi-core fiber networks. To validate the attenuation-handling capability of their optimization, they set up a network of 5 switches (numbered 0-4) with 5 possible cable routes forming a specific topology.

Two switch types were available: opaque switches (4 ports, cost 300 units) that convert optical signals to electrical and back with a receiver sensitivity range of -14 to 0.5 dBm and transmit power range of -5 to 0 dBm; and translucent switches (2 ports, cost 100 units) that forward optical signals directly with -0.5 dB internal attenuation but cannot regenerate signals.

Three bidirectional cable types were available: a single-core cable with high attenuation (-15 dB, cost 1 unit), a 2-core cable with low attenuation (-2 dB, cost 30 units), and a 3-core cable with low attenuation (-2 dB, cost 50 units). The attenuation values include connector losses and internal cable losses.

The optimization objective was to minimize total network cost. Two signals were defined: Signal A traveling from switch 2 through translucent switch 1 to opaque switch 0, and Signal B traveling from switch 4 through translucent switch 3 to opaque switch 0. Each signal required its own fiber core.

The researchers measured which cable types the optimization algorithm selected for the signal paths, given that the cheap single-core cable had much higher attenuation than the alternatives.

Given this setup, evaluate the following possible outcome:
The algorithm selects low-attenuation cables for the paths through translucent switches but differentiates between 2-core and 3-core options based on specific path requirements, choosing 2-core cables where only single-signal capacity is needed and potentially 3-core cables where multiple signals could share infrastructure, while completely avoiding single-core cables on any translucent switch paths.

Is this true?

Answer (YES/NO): NO